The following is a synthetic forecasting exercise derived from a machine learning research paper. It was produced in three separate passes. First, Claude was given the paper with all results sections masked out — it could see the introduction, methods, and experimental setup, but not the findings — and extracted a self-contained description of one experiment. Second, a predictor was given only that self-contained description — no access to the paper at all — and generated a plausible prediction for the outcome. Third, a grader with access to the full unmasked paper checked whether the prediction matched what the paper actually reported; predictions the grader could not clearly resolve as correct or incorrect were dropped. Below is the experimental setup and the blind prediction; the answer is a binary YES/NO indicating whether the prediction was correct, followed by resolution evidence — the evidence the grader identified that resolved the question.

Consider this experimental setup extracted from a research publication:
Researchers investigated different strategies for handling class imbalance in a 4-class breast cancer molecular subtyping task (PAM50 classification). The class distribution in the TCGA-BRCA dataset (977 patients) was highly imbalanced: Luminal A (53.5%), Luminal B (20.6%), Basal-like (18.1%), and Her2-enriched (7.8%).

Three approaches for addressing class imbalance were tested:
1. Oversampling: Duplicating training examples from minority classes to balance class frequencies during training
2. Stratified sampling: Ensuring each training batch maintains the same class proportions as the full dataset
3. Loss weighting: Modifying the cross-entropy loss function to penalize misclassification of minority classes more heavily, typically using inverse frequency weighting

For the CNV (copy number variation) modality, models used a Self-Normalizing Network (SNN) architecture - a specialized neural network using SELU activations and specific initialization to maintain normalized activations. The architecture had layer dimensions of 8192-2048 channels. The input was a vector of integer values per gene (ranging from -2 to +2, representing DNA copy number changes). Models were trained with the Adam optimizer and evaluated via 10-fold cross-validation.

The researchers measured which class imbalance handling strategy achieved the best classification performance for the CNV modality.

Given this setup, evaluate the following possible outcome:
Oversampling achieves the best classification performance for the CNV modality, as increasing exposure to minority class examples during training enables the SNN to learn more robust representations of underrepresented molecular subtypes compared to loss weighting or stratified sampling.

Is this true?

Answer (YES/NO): YES